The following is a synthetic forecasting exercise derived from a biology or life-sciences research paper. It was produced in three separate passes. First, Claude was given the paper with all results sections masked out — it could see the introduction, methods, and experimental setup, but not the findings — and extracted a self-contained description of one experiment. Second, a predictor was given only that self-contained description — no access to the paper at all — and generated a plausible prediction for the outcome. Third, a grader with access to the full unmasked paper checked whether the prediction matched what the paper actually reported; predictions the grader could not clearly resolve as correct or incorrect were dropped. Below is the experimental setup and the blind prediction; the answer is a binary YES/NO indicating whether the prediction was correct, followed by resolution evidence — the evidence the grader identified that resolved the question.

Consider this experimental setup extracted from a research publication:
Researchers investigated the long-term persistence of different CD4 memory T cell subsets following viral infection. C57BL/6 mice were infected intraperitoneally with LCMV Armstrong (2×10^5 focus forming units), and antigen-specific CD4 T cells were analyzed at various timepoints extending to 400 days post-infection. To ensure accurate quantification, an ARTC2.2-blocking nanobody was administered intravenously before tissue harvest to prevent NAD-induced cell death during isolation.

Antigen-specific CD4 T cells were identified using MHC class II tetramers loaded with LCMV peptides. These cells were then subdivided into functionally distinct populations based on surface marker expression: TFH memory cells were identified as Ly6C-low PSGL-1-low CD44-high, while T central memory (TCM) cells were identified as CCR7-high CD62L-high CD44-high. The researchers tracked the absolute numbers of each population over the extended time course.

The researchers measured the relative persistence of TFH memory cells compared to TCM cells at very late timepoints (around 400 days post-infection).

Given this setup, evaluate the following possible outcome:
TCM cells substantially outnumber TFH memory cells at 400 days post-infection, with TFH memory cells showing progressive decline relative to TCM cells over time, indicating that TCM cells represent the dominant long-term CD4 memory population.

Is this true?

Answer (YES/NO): NO